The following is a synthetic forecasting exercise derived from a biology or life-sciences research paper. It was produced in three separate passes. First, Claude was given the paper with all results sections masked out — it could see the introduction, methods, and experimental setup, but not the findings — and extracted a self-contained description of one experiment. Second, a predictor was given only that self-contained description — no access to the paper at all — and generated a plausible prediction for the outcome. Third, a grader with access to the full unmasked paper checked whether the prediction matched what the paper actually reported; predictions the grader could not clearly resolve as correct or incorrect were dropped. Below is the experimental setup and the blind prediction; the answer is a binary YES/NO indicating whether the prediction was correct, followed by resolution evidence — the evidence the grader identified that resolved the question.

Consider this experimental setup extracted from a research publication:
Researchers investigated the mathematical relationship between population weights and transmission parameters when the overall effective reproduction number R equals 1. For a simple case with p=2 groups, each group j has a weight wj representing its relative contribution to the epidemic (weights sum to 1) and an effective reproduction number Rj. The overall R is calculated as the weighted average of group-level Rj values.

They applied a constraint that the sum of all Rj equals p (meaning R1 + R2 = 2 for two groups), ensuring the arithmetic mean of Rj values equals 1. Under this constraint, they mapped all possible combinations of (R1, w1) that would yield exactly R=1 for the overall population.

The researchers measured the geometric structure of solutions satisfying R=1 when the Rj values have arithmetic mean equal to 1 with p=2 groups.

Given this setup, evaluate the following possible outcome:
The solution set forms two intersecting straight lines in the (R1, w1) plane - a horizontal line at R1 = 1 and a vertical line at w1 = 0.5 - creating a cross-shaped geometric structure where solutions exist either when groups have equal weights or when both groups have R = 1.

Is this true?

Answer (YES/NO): NO